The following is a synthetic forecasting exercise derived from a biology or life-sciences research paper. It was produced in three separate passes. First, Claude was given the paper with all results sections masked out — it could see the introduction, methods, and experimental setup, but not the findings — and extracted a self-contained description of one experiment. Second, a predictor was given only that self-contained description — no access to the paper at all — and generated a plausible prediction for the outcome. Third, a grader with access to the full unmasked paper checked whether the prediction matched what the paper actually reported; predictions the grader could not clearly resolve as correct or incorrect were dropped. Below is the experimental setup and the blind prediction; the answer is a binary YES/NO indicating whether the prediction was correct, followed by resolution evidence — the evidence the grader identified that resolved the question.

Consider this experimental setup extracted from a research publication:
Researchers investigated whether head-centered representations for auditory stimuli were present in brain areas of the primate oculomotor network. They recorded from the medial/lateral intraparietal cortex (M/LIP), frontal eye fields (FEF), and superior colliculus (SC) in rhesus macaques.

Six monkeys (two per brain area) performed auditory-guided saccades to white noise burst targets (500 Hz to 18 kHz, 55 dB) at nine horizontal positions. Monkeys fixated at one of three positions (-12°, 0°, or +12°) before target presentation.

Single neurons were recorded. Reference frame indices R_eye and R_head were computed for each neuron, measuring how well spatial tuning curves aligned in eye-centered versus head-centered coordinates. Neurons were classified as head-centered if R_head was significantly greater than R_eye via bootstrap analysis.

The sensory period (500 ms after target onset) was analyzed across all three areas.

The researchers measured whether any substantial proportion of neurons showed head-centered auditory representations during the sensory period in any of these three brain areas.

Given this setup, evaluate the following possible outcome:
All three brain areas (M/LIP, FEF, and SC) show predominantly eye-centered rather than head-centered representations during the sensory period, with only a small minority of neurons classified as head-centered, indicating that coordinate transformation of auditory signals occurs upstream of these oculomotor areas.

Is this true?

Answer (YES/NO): NO